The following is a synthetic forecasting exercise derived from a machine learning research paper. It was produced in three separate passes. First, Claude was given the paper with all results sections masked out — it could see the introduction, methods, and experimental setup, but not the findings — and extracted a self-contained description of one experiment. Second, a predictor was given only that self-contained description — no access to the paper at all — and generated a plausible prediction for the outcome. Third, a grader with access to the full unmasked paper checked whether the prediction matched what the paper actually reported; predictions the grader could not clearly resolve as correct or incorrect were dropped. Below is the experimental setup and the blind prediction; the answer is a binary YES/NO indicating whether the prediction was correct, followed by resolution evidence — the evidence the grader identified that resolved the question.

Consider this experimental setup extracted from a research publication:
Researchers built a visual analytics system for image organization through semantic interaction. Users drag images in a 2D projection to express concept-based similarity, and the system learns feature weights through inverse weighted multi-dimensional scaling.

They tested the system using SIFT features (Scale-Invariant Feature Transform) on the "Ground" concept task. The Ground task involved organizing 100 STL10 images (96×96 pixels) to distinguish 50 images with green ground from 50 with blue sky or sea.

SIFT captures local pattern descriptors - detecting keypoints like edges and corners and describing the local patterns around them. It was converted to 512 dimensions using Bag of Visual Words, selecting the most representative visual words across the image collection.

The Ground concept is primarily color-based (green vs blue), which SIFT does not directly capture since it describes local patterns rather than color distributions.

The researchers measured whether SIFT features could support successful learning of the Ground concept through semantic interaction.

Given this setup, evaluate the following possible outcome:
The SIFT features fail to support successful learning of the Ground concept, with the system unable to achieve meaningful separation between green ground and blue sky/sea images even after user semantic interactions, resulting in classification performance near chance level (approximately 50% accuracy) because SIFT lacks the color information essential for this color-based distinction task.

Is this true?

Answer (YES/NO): NO